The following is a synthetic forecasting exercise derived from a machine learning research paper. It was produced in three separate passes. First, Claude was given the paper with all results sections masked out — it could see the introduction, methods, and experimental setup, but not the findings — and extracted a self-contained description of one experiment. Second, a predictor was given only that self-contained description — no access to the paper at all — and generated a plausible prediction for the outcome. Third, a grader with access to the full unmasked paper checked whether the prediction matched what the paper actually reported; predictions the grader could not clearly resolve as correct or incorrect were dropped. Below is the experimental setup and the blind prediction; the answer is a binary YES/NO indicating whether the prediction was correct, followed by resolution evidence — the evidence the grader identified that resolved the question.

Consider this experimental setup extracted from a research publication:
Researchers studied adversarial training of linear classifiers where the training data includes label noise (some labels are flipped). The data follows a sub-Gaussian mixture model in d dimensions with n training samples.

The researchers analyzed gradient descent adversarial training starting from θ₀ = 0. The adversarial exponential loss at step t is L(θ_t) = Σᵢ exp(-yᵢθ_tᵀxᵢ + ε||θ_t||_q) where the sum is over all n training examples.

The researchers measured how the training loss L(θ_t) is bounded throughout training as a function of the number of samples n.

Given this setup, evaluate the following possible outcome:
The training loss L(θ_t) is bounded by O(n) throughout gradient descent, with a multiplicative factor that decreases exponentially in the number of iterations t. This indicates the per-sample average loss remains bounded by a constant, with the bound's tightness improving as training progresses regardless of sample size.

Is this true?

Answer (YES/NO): NO